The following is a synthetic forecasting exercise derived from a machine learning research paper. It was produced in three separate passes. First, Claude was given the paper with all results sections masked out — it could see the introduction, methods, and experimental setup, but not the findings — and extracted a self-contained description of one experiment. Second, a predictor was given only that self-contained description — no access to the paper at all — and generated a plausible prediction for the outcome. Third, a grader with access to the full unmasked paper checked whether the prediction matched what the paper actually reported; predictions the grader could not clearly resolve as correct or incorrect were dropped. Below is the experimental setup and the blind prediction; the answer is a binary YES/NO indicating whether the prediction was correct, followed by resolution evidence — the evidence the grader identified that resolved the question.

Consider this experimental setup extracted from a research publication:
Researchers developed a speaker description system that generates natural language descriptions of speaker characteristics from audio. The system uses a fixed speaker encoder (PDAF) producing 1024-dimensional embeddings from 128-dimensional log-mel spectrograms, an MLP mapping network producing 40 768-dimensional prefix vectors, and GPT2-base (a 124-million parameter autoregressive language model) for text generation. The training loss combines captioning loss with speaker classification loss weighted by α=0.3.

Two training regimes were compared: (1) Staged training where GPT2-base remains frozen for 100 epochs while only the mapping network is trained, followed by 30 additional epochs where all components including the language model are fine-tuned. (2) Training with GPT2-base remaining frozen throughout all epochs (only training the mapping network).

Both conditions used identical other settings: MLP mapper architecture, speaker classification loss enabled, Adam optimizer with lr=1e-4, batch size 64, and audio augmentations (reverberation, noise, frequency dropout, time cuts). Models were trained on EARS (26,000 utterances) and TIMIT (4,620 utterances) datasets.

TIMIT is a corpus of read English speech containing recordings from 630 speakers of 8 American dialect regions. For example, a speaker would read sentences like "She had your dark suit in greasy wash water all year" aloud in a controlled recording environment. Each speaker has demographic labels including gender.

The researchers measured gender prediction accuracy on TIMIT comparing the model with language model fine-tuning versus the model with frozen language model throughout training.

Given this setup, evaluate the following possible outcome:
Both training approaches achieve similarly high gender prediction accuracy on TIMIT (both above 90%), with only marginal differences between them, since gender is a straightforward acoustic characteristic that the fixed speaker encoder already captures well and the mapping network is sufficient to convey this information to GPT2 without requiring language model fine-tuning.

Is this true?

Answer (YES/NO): NO